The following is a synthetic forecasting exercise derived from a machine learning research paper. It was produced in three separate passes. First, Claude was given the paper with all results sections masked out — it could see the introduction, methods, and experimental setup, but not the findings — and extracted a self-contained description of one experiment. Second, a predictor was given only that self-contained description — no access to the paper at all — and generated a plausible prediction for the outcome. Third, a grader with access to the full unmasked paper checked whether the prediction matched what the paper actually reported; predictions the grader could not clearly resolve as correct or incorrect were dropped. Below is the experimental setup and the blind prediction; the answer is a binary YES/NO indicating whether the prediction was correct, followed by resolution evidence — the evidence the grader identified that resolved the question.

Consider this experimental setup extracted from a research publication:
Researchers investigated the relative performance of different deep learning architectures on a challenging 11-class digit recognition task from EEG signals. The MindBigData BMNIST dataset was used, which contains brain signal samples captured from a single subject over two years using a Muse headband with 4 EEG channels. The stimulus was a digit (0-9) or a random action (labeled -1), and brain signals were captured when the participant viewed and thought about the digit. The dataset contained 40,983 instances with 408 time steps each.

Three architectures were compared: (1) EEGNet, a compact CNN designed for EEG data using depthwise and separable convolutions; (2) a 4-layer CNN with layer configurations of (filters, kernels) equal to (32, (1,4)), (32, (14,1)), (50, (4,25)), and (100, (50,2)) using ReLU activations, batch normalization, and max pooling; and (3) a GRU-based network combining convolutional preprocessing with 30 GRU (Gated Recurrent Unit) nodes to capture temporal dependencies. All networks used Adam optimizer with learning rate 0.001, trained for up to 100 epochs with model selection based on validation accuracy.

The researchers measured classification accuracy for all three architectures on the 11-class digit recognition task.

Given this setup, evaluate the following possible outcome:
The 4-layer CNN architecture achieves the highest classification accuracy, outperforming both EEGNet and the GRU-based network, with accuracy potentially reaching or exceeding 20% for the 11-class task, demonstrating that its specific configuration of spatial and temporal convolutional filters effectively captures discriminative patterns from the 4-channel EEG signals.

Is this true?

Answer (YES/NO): YES